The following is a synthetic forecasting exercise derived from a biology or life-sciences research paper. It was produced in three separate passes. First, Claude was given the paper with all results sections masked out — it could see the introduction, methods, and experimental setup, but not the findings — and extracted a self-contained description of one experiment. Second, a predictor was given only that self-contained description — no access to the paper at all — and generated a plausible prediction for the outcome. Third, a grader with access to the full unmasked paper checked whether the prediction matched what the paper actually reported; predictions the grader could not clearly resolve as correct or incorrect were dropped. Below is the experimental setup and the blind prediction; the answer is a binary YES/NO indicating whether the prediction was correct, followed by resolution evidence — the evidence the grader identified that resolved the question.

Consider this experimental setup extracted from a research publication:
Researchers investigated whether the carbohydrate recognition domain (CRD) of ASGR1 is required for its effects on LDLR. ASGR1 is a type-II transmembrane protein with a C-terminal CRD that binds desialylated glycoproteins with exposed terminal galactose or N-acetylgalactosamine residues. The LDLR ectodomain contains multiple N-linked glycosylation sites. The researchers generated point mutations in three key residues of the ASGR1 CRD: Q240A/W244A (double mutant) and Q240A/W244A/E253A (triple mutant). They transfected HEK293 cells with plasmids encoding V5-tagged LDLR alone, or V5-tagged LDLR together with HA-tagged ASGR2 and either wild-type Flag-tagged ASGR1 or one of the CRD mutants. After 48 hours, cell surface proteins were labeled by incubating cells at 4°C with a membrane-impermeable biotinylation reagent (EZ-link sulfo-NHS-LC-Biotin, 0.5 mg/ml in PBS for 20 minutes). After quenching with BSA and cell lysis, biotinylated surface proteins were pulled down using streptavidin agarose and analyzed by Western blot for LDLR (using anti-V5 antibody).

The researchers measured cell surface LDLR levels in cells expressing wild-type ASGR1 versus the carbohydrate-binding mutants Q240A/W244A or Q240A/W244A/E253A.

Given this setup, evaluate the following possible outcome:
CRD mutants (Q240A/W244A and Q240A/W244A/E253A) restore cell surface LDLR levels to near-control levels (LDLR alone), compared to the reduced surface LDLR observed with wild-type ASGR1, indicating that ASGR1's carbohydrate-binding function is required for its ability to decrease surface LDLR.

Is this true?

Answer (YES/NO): YES